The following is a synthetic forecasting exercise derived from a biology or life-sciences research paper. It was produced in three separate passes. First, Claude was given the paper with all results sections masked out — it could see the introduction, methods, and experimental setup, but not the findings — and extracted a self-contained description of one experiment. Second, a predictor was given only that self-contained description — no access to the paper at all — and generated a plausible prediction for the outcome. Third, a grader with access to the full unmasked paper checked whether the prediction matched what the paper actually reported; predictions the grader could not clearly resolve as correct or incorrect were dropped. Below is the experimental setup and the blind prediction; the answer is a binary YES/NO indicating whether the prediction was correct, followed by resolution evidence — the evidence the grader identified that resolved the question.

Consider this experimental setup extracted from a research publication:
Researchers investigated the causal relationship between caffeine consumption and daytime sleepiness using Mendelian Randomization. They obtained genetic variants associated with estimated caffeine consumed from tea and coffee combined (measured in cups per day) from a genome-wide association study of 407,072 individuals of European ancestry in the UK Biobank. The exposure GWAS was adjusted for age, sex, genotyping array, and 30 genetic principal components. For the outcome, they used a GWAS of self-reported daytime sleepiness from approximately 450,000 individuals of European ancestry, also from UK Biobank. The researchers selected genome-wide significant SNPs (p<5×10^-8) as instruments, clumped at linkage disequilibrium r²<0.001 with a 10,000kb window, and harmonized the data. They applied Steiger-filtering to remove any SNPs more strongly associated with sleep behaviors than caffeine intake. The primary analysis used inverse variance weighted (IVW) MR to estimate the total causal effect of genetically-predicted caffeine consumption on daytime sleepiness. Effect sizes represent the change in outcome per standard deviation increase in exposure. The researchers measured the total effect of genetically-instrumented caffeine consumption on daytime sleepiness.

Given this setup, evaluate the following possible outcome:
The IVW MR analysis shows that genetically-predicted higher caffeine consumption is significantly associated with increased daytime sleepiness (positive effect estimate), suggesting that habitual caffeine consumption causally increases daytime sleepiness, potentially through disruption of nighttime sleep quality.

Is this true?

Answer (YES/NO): NO